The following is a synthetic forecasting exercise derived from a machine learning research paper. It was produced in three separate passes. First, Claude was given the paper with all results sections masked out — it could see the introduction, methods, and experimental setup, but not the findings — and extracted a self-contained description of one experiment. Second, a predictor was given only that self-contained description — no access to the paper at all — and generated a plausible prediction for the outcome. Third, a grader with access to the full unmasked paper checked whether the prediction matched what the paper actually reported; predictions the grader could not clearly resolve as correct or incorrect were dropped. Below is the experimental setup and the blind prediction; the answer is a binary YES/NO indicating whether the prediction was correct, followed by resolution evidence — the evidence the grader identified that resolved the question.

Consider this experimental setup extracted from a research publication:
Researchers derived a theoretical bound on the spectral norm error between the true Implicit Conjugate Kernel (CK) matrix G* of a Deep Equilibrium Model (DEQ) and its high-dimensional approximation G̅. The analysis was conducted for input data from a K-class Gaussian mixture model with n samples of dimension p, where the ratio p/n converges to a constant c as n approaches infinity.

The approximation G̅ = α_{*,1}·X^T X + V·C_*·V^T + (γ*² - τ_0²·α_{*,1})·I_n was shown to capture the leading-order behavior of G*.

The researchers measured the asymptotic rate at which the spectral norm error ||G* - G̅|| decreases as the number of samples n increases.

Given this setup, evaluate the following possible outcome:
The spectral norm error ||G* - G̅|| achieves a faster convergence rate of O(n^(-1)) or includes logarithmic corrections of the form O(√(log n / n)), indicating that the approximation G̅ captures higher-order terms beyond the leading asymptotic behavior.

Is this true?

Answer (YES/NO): NO